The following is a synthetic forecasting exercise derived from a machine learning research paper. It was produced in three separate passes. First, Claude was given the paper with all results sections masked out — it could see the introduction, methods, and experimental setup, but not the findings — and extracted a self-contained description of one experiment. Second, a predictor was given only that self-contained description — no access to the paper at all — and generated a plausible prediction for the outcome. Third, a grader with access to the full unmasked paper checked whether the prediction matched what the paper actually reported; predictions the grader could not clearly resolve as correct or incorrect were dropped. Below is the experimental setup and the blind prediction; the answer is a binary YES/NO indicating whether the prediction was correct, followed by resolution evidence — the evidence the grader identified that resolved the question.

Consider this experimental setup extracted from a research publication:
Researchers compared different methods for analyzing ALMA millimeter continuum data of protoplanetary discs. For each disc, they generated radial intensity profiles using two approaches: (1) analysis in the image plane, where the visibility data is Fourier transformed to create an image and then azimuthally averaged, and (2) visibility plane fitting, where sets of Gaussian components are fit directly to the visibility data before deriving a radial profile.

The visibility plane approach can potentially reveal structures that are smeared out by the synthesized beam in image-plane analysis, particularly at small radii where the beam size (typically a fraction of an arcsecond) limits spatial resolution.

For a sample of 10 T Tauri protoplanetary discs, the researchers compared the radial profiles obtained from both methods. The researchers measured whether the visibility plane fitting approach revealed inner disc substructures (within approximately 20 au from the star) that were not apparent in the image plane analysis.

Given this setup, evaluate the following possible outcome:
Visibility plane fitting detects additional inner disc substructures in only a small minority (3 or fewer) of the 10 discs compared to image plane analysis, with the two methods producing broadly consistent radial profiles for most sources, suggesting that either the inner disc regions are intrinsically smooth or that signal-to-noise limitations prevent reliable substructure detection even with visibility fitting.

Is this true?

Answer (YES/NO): YES